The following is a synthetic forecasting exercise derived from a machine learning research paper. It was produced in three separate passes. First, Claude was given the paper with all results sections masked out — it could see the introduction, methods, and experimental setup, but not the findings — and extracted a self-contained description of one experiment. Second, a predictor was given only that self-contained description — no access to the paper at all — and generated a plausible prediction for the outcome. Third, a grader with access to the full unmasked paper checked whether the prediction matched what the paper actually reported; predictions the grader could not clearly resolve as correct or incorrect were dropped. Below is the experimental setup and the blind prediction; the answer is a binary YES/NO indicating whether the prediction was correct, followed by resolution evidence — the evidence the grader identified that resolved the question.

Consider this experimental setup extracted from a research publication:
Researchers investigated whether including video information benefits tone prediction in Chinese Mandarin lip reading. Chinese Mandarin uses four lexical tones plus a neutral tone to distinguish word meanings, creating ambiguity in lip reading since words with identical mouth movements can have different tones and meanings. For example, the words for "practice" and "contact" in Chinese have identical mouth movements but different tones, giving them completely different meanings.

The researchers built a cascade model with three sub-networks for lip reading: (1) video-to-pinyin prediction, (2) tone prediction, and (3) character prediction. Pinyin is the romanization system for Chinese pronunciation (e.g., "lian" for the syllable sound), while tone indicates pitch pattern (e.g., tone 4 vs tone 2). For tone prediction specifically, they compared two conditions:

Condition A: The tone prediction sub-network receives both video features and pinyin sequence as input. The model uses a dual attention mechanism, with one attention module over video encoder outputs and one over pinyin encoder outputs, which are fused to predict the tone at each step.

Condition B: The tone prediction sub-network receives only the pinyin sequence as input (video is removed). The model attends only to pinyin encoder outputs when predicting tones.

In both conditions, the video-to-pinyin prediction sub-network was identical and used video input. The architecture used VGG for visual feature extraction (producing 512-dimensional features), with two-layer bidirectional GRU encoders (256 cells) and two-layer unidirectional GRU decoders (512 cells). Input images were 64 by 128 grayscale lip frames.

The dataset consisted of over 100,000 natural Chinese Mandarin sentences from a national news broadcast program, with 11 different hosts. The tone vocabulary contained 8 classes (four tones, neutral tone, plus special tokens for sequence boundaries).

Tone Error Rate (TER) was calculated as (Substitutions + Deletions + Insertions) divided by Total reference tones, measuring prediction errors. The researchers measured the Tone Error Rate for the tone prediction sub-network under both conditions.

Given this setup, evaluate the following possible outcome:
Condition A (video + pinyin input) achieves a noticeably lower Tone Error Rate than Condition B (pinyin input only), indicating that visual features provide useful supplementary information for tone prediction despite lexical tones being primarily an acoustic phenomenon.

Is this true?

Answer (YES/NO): YES